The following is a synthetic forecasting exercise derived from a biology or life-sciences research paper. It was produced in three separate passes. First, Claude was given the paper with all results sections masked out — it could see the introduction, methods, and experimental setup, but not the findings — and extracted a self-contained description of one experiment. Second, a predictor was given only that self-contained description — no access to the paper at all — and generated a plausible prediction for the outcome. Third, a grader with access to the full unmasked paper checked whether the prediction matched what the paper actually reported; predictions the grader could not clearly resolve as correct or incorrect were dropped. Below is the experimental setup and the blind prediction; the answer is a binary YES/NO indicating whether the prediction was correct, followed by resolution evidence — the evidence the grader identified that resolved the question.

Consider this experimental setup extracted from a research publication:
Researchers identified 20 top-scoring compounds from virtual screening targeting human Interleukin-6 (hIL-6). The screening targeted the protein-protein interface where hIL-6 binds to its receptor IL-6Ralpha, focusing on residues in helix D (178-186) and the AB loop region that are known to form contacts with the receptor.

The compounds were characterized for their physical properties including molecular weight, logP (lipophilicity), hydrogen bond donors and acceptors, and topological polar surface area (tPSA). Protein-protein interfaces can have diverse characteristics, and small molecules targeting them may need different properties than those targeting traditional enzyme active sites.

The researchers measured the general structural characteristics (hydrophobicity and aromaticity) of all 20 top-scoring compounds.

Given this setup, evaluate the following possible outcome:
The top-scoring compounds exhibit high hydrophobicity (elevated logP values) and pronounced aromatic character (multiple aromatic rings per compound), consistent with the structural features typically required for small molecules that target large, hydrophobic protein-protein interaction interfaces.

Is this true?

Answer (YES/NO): YES